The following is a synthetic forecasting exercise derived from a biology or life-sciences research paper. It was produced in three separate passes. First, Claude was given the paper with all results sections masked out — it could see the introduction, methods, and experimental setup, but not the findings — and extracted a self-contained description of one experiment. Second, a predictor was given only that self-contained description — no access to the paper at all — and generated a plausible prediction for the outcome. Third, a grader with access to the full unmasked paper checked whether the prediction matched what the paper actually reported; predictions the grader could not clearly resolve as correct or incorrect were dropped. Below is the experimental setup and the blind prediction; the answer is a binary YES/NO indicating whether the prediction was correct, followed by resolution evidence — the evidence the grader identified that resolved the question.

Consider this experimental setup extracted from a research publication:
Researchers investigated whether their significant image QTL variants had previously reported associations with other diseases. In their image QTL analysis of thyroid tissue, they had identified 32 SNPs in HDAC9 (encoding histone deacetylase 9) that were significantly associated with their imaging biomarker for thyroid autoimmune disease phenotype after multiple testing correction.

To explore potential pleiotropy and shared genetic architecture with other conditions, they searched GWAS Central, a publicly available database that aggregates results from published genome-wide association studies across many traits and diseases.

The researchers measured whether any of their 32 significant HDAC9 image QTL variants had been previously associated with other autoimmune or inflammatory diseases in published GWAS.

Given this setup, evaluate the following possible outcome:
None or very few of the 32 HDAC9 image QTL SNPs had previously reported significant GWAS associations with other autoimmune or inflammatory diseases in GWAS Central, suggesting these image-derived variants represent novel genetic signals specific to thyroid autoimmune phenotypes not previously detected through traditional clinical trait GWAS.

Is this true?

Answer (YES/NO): YES